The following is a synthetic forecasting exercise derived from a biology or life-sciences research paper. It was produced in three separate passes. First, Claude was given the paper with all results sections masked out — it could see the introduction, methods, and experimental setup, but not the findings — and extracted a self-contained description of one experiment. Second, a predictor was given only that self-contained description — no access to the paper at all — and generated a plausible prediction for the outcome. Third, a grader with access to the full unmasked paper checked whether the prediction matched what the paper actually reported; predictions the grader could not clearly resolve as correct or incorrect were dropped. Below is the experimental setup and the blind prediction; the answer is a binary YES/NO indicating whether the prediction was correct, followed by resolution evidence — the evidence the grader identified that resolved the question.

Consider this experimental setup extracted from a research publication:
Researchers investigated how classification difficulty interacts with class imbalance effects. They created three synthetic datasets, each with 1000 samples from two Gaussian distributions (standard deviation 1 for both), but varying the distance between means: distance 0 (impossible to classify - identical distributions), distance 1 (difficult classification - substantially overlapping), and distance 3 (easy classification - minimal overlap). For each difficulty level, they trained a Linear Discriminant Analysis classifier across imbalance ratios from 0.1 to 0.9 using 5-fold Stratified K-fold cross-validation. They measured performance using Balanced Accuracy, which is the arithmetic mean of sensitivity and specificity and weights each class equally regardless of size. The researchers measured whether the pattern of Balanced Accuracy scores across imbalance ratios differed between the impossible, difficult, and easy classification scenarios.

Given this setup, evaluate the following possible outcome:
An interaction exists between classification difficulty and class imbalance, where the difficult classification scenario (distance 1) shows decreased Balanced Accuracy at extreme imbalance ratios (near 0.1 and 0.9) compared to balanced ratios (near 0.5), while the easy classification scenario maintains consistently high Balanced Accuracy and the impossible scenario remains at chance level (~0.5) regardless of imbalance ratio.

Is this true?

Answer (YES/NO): YES